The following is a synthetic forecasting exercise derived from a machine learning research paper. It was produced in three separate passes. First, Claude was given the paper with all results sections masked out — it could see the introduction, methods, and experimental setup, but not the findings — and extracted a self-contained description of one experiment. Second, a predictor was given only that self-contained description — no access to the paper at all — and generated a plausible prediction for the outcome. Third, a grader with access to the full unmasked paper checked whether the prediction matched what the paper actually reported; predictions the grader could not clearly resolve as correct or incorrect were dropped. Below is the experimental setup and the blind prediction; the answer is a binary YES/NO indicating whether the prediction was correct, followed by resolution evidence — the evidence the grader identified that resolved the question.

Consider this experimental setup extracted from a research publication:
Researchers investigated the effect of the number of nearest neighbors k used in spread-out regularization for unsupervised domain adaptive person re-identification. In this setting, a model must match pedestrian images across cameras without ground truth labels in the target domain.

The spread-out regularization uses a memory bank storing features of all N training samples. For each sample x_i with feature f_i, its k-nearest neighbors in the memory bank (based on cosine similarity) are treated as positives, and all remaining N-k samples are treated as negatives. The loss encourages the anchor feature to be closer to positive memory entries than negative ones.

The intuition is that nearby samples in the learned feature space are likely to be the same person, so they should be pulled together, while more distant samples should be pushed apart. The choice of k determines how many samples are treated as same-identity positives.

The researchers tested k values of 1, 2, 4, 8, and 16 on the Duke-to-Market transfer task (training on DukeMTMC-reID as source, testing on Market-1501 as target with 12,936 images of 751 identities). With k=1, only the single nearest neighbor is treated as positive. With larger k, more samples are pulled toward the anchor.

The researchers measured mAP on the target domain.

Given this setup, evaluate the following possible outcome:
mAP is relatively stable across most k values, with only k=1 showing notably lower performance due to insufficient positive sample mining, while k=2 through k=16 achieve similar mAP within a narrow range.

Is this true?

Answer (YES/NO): NO